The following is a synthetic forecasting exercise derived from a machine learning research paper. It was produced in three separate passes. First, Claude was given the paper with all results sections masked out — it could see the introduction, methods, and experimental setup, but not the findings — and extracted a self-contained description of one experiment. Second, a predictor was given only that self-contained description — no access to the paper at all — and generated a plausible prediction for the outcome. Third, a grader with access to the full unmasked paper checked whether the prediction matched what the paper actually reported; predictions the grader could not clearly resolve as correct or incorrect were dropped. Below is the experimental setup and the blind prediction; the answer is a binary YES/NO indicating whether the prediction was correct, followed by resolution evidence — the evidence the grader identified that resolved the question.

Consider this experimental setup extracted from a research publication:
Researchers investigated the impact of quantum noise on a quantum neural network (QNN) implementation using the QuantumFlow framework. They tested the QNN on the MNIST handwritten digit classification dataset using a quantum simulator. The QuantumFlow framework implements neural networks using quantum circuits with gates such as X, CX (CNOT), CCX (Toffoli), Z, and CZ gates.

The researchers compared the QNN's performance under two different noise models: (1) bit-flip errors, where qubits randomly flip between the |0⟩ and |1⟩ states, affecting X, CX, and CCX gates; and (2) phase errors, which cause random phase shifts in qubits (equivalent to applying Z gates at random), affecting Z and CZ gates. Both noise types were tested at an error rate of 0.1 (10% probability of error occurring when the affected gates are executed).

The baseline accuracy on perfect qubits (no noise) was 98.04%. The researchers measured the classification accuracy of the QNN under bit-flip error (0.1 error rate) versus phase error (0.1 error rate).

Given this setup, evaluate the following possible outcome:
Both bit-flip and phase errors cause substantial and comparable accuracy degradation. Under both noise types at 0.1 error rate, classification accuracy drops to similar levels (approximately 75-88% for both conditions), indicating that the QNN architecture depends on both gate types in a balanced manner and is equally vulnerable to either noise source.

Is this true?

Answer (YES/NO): NO